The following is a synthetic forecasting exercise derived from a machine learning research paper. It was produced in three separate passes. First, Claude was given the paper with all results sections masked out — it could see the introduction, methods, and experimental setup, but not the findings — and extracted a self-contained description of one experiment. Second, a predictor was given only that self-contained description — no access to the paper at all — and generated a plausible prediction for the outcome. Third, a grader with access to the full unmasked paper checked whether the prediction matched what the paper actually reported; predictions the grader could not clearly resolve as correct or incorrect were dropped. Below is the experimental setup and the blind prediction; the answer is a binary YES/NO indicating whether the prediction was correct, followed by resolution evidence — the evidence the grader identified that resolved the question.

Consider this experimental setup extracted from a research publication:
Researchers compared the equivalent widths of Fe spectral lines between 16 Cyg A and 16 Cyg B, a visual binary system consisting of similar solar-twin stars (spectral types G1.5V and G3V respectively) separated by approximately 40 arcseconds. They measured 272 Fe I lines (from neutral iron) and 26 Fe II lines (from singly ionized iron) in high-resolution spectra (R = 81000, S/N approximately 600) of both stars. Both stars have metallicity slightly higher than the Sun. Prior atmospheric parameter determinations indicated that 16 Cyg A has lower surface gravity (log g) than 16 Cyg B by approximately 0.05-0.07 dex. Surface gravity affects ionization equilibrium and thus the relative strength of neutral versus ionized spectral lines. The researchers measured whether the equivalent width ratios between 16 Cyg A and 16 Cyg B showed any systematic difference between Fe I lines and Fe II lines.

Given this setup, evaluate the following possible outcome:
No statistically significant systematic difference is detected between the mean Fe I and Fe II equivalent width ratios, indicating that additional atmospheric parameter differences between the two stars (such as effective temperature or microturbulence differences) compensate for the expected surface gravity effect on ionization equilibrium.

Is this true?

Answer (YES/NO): NO